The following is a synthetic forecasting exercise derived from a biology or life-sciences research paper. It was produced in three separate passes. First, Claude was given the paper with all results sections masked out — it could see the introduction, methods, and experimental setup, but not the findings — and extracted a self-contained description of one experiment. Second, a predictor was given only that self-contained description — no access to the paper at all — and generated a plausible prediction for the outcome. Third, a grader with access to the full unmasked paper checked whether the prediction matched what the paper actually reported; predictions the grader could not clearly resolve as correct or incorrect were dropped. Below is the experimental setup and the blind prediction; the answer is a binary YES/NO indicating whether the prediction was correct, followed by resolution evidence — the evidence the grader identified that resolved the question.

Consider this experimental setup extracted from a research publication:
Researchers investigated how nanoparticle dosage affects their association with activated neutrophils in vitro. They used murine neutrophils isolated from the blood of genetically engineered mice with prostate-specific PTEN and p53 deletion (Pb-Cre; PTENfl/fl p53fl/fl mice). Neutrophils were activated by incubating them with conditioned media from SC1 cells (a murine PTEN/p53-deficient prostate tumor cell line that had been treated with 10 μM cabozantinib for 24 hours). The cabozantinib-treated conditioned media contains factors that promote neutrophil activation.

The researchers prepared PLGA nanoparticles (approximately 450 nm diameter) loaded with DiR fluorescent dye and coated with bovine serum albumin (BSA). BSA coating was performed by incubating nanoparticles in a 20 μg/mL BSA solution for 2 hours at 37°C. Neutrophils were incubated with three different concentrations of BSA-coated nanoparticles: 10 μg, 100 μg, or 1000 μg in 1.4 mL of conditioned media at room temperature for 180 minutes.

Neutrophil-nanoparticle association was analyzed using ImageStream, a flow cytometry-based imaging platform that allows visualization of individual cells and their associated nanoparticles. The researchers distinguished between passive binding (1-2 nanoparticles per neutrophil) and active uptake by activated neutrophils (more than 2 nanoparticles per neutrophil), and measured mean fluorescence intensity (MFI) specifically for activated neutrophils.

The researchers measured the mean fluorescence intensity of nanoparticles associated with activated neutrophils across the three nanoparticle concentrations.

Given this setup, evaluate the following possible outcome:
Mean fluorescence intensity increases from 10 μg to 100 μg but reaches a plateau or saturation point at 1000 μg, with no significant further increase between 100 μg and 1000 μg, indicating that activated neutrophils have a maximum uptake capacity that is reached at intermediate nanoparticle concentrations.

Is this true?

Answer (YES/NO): YES